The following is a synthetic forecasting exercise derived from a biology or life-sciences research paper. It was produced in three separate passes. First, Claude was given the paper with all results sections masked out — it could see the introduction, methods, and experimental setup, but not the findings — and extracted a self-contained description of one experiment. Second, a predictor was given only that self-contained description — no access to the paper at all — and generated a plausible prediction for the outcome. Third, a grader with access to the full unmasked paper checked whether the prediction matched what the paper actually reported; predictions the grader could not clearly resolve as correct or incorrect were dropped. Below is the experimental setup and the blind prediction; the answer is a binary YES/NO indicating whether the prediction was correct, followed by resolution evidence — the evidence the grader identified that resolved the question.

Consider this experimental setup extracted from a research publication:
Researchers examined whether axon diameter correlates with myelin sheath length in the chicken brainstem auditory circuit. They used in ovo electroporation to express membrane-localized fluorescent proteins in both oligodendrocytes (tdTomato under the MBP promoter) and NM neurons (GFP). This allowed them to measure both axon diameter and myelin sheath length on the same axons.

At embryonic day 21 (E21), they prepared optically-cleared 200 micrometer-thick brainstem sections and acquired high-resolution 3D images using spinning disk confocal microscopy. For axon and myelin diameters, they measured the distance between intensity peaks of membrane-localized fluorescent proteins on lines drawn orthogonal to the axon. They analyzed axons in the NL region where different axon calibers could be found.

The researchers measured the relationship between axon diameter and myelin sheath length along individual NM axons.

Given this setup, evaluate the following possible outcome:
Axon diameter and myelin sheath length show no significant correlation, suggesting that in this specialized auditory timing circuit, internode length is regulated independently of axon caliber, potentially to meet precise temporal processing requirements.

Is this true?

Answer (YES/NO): YES